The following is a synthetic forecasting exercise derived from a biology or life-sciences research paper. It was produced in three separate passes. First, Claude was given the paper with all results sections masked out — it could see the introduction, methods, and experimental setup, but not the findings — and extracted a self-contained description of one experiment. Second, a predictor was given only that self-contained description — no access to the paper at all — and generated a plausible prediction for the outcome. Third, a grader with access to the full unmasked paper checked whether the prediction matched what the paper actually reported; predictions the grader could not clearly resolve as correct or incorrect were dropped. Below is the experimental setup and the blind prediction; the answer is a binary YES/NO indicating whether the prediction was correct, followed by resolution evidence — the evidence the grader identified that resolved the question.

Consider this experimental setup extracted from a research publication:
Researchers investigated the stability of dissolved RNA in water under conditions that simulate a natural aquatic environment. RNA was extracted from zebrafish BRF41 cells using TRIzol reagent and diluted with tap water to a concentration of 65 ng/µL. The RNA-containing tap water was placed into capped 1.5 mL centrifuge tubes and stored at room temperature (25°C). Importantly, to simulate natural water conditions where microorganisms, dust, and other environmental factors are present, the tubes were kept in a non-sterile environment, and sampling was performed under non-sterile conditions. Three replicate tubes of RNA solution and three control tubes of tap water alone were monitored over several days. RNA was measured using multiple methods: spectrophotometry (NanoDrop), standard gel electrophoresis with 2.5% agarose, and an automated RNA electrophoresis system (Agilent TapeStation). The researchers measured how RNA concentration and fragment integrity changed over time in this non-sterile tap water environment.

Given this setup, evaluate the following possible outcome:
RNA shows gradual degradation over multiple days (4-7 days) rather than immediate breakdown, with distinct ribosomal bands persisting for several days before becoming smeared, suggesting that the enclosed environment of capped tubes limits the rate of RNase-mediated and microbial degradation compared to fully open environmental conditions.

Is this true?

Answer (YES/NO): NO